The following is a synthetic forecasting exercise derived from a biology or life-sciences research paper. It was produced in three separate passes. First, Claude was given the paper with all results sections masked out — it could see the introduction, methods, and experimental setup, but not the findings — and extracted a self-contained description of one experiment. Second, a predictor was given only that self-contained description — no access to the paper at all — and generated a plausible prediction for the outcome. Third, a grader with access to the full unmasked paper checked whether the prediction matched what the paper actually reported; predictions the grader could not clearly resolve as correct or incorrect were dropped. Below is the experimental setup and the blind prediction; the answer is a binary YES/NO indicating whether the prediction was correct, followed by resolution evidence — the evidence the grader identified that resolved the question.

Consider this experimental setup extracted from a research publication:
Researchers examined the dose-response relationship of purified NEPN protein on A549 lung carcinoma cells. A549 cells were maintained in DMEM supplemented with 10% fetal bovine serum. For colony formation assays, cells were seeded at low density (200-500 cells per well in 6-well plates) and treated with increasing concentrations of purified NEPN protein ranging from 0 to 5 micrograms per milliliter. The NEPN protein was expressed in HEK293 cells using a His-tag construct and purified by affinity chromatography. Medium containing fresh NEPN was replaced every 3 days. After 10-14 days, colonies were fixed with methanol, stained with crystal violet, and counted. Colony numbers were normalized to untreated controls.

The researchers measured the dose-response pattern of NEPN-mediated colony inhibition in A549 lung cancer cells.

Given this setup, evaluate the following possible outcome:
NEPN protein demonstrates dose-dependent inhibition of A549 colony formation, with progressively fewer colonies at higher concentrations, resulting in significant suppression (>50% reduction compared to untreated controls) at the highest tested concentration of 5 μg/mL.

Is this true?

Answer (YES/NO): NO